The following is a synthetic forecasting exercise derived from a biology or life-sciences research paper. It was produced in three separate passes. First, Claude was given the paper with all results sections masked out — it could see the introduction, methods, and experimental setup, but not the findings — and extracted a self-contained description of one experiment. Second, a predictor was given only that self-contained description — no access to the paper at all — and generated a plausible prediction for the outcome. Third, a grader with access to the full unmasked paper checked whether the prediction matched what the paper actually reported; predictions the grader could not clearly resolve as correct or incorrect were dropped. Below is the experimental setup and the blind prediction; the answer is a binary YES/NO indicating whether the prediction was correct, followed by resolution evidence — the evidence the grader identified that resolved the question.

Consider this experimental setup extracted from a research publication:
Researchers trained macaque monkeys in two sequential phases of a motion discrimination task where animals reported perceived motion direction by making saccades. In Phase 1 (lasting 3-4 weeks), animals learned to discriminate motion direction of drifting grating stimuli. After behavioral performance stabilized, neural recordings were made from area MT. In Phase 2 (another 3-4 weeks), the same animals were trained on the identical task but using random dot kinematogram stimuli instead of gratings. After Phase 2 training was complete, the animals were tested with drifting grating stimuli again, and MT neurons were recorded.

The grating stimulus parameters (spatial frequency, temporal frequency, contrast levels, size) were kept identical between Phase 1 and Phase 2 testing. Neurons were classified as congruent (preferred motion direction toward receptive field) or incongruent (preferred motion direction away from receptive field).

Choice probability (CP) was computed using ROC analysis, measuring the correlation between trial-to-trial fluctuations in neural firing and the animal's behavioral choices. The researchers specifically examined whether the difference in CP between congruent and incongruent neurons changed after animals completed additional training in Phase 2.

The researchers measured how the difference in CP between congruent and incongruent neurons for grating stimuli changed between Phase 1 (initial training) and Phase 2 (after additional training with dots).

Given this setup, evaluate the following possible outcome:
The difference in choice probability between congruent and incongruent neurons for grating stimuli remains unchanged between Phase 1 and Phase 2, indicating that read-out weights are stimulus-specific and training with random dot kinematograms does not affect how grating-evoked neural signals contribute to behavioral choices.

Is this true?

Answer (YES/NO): NO